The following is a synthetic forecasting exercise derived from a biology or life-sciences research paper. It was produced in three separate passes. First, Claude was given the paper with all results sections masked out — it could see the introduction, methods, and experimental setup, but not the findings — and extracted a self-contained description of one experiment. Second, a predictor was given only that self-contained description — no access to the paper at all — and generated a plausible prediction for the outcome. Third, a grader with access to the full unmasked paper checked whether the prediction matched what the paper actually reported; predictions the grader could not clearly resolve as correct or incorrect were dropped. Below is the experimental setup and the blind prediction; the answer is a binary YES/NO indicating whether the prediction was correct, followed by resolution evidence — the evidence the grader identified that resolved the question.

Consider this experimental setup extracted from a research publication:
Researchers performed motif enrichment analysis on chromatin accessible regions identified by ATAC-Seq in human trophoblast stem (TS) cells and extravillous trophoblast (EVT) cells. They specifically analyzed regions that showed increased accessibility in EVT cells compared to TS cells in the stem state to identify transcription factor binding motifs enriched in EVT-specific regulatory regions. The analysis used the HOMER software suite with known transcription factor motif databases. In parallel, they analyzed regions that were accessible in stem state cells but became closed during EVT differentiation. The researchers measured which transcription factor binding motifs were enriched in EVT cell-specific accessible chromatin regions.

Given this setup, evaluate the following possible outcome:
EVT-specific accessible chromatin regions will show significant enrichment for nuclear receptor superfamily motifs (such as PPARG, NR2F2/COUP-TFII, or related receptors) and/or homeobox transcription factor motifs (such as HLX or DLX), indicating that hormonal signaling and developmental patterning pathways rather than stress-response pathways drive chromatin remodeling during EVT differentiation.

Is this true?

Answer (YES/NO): NO